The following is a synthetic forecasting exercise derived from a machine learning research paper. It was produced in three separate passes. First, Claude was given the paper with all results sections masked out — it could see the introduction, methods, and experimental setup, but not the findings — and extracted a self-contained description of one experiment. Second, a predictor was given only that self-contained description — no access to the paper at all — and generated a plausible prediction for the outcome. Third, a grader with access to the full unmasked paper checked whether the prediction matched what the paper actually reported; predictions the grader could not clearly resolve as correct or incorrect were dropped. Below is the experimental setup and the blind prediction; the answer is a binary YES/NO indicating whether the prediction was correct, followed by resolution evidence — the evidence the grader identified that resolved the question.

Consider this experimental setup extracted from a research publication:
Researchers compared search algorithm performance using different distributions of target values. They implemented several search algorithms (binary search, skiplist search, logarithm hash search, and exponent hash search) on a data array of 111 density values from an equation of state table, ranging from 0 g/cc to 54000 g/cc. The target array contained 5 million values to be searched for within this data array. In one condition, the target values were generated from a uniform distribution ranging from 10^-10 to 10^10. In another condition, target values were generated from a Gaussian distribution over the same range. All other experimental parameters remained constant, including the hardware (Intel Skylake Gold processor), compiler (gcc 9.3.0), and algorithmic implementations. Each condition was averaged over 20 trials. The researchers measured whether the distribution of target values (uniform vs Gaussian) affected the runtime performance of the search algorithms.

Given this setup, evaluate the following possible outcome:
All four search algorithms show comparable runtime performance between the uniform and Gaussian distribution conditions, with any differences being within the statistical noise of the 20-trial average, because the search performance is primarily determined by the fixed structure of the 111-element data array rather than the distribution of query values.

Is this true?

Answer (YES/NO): YES